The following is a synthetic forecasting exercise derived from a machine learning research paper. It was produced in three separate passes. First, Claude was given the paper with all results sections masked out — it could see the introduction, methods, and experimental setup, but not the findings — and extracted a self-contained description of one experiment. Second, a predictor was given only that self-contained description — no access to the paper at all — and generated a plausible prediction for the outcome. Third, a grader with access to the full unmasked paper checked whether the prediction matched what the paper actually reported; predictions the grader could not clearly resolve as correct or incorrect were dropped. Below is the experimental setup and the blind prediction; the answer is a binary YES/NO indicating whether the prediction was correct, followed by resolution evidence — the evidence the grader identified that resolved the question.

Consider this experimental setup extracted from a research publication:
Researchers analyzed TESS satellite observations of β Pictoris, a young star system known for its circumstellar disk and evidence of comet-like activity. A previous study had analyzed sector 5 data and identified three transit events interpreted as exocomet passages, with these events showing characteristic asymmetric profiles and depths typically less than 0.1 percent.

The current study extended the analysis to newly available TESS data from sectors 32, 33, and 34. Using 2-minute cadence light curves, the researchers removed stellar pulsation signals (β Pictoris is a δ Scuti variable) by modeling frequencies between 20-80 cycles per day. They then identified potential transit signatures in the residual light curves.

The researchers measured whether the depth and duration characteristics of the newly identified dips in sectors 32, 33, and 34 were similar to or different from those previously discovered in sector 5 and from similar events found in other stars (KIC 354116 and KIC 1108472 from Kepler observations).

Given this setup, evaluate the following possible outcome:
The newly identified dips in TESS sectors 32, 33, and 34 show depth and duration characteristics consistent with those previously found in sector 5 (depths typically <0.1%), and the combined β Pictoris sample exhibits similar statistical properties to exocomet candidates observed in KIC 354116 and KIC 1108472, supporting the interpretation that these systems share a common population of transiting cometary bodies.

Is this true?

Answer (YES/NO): YES